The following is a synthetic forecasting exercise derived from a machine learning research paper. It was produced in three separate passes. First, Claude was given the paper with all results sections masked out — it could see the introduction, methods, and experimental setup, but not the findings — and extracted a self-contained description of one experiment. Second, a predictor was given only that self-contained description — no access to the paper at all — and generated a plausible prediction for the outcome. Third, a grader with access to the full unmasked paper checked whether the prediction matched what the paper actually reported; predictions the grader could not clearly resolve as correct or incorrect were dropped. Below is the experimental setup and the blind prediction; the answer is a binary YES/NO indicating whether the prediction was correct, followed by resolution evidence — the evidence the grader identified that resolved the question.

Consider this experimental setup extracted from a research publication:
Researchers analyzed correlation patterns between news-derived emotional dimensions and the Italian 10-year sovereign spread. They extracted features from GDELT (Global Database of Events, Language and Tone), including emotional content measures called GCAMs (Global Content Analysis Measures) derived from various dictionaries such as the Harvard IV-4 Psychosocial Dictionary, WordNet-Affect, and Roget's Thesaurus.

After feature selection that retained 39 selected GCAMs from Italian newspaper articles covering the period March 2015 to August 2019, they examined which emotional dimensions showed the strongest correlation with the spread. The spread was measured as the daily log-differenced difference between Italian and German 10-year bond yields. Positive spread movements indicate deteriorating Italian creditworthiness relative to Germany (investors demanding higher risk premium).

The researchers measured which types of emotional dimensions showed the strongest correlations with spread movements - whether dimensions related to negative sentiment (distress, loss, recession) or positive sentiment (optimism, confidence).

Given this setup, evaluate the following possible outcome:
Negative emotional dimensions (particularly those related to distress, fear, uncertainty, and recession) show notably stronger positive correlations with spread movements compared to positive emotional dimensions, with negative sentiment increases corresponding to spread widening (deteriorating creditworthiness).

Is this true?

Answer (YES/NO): YES